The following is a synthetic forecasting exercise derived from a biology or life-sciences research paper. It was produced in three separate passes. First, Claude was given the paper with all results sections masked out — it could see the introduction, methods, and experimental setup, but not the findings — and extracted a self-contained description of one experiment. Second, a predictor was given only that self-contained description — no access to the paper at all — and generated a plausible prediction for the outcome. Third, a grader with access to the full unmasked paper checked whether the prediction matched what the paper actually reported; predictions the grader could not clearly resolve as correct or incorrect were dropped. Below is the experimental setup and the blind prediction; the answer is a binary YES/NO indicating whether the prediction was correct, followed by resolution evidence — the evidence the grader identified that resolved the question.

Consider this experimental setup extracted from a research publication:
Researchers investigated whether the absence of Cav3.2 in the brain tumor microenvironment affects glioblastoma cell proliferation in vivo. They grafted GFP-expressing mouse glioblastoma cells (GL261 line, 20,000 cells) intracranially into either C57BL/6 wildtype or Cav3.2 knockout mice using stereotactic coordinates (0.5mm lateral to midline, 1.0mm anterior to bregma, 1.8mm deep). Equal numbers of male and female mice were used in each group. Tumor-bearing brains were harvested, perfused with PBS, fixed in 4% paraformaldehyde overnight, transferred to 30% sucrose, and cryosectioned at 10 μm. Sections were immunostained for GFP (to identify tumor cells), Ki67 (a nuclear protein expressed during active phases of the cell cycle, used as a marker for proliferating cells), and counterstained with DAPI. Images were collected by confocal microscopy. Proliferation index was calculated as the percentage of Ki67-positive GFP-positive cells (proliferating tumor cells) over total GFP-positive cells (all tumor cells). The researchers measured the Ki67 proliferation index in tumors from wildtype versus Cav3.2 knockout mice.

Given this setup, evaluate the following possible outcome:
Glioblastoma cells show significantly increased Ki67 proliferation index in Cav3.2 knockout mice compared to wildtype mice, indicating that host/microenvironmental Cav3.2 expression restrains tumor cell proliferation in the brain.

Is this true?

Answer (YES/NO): NO